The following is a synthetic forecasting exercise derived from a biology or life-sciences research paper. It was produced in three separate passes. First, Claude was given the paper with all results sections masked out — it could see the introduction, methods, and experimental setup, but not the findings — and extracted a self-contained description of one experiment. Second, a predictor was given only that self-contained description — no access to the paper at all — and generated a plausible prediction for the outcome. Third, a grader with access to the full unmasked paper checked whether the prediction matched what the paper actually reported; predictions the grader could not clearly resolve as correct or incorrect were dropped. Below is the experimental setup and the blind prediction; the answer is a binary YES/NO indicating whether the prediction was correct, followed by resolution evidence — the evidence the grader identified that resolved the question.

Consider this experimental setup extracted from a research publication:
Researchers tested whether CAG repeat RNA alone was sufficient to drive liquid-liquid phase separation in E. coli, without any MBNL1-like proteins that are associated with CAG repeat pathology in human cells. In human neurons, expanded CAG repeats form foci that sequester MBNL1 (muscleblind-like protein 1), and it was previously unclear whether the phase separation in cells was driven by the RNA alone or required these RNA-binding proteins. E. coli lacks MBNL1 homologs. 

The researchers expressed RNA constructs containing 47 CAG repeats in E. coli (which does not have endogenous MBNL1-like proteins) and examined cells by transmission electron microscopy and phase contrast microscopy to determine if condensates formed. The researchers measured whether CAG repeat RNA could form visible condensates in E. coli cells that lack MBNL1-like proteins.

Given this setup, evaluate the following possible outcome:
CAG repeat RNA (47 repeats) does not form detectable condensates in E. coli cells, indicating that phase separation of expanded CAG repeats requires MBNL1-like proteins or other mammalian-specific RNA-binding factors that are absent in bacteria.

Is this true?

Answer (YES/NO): NO